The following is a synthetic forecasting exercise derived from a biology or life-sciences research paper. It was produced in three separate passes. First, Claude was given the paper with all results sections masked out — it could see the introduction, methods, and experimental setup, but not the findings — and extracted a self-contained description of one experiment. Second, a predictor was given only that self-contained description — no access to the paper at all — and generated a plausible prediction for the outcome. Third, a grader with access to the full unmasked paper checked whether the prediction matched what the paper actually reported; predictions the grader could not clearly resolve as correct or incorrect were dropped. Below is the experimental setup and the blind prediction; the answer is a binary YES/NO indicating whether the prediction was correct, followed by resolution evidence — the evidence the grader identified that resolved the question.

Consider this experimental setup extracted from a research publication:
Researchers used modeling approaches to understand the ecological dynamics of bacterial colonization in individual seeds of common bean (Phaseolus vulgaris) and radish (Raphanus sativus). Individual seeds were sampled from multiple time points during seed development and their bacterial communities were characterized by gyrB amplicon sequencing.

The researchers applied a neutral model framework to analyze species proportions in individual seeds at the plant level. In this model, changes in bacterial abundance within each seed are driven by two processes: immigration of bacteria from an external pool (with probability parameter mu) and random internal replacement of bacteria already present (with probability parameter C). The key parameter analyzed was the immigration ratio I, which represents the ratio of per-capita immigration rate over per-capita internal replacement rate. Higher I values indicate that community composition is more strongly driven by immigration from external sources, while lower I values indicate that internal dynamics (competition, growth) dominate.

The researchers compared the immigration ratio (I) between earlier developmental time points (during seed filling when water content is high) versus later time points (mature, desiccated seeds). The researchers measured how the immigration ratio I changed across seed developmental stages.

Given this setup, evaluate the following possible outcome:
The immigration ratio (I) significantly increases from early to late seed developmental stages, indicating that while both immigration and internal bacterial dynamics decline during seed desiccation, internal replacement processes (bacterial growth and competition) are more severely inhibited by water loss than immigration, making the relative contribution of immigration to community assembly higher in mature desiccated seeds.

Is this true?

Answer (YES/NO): NO